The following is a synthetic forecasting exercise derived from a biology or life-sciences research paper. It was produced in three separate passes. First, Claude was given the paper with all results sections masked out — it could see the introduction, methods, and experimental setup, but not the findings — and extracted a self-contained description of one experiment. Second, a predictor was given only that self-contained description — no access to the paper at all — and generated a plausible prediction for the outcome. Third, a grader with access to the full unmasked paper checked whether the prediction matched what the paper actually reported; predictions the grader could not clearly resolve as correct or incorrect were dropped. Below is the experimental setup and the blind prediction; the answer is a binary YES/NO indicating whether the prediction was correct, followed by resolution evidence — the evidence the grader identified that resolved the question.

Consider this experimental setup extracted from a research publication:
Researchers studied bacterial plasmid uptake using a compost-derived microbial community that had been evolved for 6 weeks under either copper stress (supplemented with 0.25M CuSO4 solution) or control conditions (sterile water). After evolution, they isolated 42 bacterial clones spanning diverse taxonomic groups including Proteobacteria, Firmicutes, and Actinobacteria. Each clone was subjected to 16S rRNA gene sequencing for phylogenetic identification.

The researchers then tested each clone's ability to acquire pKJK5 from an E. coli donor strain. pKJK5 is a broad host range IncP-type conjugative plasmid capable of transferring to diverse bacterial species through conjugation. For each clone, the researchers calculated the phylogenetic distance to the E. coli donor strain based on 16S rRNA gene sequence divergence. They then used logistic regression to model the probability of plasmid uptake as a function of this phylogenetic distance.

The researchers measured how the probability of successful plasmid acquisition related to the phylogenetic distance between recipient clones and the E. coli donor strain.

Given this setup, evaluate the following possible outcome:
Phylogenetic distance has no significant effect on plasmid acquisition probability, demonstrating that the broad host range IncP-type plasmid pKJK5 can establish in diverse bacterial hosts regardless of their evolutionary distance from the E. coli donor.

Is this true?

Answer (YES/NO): NO